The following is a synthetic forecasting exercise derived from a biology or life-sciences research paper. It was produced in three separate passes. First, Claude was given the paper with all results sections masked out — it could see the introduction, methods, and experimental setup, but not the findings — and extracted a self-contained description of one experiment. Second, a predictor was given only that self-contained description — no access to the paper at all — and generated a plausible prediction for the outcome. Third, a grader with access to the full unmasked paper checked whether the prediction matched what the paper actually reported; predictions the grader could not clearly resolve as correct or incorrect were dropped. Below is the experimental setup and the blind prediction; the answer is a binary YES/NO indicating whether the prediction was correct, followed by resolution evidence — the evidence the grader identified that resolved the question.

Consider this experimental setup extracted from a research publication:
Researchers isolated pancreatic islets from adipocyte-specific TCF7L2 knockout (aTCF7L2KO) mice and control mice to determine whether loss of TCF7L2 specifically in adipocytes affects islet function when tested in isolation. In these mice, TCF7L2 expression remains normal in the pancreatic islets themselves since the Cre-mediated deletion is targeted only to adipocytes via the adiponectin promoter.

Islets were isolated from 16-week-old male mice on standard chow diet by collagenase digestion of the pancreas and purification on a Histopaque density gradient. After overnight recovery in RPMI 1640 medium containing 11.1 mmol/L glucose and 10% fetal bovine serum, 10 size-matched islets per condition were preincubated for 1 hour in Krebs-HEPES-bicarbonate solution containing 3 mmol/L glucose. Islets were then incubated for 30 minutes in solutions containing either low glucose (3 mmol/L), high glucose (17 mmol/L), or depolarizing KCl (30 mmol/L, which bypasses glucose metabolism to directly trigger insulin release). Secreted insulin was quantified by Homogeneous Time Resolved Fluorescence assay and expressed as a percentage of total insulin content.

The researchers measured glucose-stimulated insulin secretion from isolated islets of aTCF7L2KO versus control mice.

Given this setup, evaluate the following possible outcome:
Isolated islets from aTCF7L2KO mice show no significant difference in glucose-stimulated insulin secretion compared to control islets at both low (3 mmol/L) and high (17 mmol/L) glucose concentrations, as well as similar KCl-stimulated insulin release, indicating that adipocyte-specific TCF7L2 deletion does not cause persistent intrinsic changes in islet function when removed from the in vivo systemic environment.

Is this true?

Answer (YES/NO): NO